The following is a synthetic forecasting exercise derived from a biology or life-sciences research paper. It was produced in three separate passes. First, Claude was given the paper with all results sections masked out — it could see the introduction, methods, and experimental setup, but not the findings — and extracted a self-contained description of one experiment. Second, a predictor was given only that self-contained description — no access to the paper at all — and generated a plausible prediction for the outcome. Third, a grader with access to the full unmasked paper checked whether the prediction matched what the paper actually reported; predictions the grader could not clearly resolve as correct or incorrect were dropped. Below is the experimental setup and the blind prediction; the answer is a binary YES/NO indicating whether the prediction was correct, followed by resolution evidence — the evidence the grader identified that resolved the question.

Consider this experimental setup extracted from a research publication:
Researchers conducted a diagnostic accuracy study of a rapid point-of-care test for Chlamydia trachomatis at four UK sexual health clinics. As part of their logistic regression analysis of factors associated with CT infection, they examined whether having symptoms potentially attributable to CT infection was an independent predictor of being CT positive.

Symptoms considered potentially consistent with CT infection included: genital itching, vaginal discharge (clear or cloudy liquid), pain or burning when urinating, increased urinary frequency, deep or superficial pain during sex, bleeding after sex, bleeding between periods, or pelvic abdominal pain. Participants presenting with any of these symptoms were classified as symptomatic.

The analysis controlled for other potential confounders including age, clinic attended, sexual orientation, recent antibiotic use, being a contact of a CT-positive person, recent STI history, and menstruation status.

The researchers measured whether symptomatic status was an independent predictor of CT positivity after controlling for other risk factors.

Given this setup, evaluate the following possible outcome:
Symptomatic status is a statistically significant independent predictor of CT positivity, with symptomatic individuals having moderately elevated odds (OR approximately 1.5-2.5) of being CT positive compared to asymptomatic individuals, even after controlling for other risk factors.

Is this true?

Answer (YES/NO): NO